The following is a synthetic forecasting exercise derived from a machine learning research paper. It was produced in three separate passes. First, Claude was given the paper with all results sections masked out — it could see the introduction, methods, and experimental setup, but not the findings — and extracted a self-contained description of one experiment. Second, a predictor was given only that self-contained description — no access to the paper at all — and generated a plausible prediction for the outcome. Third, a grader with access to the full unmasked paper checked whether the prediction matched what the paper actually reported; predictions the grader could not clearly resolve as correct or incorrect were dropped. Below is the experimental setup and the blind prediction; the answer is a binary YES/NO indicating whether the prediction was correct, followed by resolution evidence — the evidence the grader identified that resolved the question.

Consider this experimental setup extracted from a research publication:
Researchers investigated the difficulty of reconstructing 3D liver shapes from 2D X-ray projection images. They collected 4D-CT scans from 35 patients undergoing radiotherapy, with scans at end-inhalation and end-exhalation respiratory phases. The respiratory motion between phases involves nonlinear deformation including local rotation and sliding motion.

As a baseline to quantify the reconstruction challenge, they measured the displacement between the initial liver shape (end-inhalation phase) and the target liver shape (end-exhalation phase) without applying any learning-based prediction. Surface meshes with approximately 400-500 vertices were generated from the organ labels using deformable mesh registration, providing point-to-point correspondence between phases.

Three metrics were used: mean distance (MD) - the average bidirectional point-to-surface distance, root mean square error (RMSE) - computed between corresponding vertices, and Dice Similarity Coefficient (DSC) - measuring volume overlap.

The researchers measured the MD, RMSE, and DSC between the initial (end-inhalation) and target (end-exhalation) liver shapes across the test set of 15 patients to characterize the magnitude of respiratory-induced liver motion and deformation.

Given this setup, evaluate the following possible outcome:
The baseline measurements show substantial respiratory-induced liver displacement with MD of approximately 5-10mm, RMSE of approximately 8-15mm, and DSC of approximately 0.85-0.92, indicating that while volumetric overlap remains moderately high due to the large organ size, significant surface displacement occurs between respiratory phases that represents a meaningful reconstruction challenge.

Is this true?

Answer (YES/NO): NO